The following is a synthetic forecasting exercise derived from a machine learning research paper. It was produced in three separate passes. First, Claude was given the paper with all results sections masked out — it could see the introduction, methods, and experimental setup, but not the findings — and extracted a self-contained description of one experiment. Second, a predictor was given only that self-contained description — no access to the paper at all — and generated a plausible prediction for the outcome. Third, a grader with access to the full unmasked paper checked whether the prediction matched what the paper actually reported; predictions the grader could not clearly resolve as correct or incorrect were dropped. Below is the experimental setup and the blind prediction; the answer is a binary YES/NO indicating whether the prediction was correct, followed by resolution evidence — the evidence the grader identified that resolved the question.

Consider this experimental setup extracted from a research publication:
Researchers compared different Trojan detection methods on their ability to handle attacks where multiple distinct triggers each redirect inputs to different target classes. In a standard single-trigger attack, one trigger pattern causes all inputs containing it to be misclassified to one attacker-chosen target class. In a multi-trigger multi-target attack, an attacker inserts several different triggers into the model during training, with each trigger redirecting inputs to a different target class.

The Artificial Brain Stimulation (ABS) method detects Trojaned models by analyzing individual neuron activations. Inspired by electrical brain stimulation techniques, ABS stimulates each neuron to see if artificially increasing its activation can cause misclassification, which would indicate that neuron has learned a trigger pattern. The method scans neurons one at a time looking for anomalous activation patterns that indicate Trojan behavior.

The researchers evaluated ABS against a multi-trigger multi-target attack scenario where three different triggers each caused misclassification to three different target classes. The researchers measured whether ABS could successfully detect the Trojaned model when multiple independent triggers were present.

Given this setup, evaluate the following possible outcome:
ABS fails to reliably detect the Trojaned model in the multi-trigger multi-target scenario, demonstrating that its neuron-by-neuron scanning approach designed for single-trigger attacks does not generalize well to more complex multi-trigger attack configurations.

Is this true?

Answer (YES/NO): YES